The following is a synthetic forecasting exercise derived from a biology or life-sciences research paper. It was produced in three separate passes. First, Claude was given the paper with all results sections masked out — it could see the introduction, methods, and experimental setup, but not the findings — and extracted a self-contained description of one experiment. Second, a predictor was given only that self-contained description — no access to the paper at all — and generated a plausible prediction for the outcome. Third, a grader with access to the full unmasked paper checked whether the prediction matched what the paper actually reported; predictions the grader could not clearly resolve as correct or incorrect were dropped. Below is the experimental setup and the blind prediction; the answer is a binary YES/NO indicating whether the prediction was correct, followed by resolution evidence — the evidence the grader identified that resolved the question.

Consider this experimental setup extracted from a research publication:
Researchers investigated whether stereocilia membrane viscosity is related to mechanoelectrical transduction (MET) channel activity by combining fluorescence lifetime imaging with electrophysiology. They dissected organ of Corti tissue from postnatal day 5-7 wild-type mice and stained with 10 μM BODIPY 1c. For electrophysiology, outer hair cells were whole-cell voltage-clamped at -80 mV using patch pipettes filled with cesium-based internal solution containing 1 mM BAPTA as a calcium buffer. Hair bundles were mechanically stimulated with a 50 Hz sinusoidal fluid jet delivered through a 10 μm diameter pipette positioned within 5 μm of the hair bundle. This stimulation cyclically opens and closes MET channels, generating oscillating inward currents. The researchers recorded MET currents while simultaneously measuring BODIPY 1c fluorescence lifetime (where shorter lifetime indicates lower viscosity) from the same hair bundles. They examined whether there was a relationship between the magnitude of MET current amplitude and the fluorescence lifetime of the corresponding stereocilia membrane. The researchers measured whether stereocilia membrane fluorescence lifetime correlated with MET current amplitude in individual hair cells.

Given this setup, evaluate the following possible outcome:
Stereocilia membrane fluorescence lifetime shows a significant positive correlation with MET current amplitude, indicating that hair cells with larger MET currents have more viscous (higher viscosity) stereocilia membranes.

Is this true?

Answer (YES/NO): NO